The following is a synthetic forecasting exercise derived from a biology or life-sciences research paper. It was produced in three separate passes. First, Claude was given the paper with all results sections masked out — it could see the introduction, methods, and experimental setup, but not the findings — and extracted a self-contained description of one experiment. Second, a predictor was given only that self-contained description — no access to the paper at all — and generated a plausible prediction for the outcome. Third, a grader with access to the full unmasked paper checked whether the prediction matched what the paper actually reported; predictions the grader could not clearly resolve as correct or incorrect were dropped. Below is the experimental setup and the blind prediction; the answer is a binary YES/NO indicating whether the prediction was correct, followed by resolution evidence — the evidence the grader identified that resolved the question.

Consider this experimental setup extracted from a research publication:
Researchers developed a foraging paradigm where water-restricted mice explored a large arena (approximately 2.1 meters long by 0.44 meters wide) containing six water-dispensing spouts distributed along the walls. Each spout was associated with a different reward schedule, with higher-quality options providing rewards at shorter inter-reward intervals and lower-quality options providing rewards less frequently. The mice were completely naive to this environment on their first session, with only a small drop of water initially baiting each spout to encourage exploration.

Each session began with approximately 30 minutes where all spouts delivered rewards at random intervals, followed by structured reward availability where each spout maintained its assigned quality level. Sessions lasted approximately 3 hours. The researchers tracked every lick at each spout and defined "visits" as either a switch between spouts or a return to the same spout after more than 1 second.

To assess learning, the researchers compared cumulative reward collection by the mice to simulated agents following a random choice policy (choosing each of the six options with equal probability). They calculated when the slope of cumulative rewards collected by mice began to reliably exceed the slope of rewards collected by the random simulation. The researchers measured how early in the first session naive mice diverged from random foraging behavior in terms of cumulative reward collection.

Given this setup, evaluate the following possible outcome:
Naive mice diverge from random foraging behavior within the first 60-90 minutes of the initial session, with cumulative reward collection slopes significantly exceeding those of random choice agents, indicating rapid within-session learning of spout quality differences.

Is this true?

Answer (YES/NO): NO